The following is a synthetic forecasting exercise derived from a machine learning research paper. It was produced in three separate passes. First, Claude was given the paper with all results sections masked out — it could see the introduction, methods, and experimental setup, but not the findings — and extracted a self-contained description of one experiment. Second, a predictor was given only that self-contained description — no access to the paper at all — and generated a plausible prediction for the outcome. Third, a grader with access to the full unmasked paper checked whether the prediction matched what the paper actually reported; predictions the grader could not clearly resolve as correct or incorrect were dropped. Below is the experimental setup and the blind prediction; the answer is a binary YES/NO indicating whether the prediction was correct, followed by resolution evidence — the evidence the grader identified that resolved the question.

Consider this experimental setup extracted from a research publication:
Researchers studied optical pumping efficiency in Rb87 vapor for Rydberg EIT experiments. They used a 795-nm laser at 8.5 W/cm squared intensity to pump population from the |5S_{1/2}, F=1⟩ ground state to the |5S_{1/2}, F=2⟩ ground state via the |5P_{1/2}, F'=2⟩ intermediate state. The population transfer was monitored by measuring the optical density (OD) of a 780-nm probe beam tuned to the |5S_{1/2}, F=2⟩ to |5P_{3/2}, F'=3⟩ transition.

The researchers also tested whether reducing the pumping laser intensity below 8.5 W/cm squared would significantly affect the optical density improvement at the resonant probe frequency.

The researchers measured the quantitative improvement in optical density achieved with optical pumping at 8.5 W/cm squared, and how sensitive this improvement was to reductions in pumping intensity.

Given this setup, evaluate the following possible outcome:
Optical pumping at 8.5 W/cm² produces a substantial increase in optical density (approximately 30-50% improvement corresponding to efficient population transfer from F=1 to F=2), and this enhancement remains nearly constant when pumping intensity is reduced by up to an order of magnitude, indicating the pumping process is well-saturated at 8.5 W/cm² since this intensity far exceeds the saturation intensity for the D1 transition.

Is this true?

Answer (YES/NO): NO